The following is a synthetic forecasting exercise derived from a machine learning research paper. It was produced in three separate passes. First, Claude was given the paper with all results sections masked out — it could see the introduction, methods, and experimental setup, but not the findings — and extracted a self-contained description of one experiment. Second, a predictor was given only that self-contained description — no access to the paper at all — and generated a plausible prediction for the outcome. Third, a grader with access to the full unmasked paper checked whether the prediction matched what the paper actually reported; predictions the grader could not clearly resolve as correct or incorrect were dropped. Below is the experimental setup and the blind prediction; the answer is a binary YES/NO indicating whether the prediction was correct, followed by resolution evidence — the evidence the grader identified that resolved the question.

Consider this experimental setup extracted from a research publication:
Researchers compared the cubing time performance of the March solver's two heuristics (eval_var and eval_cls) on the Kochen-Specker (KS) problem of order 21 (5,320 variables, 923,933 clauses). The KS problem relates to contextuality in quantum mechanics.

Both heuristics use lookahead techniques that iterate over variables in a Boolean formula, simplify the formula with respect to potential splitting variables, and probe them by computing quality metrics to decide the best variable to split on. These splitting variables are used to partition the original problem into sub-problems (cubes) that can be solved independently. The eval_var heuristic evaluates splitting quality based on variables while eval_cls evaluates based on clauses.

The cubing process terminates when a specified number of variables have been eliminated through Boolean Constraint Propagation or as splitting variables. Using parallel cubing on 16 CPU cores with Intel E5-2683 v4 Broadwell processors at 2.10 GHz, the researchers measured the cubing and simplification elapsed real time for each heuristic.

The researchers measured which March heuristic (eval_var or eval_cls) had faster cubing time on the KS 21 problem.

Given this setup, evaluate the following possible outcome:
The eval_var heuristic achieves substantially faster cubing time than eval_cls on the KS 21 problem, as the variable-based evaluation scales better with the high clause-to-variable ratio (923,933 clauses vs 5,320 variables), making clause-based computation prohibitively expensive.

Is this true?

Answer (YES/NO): NO